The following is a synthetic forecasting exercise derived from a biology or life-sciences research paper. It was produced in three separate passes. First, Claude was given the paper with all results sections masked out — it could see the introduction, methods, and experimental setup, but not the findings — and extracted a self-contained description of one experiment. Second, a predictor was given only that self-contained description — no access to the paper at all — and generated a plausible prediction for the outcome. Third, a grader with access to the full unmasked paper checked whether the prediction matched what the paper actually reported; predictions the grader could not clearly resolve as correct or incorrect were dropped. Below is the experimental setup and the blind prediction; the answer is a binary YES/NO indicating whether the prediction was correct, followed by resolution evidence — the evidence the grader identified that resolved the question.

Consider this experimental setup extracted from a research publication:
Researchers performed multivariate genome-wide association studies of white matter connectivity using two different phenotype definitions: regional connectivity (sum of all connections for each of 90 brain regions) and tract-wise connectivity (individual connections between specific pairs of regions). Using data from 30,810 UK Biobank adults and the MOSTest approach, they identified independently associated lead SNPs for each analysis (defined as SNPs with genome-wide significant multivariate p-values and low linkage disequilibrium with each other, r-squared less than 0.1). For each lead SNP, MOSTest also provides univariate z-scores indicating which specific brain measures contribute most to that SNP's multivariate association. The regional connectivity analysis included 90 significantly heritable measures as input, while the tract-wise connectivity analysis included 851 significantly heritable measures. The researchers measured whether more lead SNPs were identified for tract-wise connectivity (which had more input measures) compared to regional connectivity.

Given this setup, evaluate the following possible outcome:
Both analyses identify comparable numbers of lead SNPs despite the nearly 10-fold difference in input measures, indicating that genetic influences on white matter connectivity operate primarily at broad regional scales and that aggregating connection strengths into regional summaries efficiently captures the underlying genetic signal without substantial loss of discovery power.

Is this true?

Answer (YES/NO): NO